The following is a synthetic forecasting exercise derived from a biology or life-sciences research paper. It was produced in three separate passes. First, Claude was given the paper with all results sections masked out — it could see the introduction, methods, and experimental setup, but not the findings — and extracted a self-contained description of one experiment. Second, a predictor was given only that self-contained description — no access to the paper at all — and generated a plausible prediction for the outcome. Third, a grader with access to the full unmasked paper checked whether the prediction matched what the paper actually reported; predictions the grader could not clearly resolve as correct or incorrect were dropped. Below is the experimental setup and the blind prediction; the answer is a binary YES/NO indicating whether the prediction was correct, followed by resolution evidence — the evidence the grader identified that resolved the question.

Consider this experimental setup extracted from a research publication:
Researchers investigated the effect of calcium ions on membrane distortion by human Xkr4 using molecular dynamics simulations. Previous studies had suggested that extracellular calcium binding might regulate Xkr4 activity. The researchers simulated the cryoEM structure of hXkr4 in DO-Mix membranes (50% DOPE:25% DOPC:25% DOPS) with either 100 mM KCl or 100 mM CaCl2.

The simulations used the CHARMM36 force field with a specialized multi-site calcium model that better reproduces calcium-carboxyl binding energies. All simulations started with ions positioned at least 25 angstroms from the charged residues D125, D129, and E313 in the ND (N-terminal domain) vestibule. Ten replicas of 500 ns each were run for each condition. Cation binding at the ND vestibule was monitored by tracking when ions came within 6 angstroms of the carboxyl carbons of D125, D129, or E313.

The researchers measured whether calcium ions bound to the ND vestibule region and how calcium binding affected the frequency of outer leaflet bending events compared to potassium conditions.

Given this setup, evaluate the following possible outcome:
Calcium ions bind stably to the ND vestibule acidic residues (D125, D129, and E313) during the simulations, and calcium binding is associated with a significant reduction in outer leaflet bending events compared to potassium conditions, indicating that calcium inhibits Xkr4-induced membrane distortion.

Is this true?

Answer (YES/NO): NO